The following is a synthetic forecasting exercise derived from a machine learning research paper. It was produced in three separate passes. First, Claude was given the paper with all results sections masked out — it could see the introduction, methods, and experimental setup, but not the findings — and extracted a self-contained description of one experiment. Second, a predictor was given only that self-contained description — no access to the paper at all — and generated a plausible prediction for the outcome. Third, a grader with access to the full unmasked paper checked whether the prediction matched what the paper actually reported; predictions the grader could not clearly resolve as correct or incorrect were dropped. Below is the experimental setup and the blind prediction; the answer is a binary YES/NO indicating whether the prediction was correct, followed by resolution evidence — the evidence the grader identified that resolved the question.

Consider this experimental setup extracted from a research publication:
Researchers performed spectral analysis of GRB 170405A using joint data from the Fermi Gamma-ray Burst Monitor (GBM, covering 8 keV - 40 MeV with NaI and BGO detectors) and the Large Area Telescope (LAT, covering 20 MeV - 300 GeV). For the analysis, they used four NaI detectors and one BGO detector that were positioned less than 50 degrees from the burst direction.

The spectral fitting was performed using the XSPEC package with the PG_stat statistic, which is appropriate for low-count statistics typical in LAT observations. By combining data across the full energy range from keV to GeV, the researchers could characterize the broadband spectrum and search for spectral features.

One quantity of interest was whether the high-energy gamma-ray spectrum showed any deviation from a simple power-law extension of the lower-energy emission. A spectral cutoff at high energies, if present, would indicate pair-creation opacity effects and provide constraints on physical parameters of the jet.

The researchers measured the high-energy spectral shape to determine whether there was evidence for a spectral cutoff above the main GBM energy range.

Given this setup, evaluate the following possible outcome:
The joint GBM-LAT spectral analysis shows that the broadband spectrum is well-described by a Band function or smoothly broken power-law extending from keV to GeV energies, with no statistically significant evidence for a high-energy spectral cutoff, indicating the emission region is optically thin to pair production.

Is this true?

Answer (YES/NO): NO